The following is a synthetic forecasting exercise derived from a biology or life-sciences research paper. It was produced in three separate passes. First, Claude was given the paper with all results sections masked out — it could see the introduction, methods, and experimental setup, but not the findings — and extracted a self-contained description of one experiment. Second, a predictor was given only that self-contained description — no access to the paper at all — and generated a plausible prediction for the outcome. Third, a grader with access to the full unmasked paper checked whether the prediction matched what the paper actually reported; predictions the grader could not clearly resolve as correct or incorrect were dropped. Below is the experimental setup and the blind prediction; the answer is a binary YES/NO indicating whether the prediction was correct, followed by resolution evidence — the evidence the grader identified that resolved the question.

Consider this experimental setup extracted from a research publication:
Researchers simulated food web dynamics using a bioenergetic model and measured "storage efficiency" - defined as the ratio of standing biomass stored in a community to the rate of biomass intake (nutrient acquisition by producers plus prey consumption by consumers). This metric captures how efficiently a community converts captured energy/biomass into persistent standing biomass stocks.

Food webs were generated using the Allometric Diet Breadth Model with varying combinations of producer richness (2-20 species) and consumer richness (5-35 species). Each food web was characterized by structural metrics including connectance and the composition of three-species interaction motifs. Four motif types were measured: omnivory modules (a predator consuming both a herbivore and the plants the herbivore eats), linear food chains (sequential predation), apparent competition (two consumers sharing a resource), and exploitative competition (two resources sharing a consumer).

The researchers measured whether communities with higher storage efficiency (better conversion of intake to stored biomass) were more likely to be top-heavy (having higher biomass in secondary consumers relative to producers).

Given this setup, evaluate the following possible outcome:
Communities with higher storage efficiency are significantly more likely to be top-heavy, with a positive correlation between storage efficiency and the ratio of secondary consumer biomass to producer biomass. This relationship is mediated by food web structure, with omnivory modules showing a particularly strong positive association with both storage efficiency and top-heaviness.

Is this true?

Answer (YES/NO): NO